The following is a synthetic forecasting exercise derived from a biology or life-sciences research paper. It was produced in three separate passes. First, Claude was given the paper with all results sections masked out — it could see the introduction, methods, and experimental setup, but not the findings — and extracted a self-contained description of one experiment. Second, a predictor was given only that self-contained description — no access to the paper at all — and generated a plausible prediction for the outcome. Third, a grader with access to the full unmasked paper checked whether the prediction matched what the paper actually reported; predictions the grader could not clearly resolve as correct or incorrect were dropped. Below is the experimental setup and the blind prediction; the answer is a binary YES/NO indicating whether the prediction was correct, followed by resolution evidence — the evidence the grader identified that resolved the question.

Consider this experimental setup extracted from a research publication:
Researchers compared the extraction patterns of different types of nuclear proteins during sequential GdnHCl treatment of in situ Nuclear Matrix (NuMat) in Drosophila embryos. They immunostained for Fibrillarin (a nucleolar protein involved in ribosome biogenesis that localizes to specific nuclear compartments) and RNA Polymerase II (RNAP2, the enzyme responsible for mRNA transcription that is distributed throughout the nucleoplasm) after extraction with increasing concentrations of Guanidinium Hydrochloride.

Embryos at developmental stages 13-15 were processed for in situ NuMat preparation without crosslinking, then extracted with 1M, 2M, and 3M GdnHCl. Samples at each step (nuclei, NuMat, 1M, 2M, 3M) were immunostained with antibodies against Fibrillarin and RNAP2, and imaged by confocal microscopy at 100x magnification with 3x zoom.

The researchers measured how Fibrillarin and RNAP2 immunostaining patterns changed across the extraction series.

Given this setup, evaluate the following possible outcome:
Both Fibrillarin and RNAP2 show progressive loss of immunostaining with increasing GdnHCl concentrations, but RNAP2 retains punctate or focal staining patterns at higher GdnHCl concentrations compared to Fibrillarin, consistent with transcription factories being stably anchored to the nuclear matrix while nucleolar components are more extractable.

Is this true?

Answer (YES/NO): NO